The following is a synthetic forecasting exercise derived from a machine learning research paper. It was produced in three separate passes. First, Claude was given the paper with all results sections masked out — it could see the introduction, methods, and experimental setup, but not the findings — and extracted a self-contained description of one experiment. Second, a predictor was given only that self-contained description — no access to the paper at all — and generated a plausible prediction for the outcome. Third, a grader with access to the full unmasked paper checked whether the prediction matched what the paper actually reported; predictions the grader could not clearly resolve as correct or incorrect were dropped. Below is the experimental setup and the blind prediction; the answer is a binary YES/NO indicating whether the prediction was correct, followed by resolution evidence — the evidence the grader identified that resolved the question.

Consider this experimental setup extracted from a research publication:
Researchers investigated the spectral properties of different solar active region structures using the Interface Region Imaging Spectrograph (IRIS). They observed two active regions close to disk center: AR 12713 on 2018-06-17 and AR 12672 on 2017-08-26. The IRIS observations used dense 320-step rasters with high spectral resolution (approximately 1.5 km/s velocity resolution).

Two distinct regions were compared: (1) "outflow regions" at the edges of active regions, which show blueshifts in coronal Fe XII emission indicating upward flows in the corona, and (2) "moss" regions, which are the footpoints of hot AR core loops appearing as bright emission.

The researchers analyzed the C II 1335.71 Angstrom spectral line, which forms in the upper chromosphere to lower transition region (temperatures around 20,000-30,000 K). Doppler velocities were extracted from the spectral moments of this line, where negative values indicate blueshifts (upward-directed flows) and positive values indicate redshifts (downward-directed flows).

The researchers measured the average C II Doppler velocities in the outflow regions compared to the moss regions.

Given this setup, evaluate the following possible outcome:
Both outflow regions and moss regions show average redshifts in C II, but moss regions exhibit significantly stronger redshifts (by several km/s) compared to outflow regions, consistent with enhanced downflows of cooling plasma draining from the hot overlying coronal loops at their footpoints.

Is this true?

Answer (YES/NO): NO